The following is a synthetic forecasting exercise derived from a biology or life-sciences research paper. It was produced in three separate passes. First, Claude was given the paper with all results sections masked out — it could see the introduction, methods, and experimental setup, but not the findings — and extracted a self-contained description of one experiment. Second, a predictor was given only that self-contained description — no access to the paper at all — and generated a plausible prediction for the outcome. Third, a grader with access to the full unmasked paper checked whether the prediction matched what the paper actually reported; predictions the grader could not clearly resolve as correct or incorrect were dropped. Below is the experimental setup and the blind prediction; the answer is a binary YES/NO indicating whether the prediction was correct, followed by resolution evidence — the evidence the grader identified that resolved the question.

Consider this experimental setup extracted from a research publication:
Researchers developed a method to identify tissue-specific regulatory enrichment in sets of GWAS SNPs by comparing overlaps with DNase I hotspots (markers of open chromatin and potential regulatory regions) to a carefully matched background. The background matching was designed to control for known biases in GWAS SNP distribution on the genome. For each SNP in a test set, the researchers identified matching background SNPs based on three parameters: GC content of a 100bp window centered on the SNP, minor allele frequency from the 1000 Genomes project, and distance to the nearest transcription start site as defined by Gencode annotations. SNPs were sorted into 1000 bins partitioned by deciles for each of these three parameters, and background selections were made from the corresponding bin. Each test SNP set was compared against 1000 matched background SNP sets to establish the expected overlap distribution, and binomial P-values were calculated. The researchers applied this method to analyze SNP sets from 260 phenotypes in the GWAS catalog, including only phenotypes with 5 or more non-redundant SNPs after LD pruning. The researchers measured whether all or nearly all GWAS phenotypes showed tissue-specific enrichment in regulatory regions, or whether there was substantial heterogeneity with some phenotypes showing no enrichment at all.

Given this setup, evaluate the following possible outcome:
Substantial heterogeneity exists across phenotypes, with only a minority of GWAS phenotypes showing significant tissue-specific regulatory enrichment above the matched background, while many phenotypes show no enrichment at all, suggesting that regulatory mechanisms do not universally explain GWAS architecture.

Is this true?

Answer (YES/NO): YES